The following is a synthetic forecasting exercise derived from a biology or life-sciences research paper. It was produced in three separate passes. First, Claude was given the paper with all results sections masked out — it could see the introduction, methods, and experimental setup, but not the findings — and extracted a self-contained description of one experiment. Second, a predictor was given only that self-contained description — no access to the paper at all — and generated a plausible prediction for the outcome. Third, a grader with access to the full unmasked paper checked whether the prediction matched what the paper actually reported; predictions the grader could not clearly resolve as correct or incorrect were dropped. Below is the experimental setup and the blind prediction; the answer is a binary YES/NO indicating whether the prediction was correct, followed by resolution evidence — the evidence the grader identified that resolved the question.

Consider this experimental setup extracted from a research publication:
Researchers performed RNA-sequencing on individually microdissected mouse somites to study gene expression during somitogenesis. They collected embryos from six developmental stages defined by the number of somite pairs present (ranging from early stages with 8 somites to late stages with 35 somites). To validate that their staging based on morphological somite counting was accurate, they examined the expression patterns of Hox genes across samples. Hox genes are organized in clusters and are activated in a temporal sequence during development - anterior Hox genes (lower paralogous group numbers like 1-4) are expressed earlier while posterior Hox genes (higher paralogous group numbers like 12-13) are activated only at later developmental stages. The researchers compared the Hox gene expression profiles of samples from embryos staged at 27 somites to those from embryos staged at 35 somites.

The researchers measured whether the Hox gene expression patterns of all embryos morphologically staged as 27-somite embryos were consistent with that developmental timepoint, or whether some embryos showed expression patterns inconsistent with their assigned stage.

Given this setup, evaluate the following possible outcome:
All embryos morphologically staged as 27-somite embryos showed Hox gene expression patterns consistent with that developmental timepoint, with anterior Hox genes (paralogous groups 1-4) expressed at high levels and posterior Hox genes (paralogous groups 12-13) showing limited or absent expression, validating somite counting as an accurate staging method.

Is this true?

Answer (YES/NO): NO